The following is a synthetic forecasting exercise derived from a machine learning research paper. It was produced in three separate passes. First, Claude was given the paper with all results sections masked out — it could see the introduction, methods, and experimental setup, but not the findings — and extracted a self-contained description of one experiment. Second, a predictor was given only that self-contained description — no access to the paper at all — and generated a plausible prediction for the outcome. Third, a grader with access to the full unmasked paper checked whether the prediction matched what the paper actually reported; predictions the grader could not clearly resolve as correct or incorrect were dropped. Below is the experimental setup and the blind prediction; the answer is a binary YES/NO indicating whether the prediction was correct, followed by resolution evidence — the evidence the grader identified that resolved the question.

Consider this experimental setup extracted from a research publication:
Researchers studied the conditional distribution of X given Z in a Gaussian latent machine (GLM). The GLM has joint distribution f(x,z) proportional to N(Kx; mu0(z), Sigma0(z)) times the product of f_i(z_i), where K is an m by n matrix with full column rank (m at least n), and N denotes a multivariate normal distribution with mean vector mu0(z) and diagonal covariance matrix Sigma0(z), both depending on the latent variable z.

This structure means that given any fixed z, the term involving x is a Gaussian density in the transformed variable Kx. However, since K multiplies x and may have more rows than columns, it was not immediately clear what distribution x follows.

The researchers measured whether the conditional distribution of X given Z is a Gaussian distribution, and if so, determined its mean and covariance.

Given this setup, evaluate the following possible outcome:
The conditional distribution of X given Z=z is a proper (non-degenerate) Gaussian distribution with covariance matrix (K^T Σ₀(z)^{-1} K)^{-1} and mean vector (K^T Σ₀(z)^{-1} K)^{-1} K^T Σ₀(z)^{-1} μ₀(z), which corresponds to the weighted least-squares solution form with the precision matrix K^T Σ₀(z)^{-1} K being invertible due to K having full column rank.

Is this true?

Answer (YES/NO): YES